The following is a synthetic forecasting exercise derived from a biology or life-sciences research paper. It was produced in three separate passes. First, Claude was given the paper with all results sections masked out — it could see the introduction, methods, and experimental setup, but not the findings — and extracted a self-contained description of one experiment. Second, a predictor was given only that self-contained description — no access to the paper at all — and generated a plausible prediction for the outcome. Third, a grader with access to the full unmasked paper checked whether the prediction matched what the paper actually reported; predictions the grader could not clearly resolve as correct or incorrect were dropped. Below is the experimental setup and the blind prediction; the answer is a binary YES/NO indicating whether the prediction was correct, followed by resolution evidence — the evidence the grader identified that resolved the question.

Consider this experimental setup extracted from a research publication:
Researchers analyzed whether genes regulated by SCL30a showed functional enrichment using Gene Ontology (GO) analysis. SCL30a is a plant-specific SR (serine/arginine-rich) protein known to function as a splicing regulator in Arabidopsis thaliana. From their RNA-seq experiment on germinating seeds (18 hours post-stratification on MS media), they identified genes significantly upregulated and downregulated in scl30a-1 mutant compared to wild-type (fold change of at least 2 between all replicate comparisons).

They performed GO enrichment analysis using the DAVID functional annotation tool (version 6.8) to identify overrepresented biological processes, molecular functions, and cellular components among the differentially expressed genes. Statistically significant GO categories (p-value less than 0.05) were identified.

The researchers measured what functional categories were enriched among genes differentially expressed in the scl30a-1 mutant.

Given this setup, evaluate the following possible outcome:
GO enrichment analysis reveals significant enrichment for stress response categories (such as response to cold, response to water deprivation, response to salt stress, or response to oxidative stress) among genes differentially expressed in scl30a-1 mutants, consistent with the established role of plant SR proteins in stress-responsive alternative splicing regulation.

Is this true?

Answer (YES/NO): YES